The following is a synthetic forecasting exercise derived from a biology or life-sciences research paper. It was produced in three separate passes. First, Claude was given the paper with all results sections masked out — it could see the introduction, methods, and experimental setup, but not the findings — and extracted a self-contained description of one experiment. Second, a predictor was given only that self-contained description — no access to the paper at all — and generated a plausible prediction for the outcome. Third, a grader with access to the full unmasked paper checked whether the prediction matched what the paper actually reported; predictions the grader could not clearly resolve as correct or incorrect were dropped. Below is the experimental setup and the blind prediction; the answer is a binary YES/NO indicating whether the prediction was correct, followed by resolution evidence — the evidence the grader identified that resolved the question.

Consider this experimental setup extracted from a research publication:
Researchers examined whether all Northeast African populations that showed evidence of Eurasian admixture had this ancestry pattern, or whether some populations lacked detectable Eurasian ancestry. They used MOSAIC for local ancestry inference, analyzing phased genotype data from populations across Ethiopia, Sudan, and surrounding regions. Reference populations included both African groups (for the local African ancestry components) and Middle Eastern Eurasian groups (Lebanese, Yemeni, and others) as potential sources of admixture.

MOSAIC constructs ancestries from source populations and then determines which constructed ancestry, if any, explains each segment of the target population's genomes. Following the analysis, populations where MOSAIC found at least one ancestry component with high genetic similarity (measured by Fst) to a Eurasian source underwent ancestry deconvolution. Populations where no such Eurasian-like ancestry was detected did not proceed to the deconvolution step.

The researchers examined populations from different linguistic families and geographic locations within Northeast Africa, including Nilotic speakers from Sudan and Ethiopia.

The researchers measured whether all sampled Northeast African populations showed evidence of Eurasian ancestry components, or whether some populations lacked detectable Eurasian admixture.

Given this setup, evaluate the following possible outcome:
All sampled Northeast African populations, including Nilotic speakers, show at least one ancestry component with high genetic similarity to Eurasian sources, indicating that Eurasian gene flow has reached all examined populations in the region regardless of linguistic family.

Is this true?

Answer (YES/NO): NO